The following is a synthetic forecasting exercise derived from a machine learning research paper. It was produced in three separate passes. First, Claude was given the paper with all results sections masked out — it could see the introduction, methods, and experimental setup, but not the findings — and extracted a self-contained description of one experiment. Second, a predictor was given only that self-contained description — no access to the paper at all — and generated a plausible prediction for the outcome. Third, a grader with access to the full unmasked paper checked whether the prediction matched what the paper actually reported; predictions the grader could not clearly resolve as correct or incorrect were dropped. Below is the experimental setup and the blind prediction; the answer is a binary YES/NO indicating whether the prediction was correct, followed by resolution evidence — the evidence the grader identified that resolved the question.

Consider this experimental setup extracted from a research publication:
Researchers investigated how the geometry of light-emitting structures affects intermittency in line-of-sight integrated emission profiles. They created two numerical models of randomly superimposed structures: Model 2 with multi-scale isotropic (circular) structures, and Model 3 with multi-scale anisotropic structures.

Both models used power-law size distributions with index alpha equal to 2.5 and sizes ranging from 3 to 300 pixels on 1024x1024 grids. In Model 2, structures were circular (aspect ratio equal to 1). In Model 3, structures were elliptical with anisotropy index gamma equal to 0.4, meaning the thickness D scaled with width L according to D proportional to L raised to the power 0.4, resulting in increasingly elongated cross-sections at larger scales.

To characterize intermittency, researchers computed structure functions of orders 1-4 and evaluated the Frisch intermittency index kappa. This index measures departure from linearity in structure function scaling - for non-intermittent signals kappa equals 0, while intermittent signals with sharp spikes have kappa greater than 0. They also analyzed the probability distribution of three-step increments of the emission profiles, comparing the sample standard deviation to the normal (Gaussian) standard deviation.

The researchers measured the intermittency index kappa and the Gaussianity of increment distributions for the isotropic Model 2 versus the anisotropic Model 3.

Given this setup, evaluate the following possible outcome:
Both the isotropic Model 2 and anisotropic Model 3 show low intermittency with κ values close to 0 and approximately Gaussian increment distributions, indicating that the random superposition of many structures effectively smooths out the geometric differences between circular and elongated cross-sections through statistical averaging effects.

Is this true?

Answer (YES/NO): NO